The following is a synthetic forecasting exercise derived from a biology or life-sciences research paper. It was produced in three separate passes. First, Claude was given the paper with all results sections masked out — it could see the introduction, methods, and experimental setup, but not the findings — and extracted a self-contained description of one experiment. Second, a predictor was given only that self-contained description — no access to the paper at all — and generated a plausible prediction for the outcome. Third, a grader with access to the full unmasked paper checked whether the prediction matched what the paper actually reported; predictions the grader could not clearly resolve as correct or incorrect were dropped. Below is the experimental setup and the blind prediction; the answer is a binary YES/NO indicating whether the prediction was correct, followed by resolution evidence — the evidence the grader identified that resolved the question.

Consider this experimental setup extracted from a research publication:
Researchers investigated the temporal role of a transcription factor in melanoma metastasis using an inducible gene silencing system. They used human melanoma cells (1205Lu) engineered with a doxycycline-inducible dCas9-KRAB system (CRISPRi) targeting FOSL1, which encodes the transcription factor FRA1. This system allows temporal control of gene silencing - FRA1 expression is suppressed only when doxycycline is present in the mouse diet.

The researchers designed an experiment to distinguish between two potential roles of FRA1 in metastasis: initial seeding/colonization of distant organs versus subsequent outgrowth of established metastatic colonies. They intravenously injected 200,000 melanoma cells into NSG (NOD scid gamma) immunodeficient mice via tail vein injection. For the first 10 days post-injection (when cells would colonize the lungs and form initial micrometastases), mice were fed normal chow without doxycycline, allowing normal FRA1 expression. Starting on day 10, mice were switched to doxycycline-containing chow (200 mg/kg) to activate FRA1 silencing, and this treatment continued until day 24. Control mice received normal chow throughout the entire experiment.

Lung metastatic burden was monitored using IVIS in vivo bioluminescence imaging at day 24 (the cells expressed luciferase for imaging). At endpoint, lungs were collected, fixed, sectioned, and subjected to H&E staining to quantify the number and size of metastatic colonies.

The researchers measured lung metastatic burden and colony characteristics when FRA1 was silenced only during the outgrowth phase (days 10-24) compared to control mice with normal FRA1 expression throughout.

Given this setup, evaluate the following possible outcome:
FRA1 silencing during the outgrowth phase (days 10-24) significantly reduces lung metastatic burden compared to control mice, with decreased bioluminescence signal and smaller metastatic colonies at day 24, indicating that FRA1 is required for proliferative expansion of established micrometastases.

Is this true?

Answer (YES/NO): YES